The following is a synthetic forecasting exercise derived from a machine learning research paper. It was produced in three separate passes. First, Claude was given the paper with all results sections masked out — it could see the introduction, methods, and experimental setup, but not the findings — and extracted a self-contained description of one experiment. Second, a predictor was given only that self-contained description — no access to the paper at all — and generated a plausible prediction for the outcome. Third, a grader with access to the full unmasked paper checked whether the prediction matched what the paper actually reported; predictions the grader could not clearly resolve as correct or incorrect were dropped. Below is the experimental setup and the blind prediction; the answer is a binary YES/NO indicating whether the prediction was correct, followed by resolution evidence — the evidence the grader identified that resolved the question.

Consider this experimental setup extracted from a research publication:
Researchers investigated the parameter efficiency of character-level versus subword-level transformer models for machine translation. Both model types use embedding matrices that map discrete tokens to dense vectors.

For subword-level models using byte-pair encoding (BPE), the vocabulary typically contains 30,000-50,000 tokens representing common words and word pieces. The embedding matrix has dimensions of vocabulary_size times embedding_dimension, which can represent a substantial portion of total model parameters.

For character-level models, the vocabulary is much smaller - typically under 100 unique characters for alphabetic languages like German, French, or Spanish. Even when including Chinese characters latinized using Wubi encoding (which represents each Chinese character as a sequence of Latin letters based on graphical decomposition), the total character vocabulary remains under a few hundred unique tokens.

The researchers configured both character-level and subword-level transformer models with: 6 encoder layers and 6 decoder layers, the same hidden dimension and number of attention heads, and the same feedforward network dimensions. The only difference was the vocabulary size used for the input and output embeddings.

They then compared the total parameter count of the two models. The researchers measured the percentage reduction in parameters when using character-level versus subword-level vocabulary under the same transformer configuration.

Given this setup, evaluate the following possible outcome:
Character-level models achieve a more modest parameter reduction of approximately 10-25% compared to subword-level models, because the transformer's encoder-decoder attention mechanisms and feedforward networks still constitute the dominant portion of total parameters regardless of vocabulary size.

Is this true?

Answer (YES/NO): NO